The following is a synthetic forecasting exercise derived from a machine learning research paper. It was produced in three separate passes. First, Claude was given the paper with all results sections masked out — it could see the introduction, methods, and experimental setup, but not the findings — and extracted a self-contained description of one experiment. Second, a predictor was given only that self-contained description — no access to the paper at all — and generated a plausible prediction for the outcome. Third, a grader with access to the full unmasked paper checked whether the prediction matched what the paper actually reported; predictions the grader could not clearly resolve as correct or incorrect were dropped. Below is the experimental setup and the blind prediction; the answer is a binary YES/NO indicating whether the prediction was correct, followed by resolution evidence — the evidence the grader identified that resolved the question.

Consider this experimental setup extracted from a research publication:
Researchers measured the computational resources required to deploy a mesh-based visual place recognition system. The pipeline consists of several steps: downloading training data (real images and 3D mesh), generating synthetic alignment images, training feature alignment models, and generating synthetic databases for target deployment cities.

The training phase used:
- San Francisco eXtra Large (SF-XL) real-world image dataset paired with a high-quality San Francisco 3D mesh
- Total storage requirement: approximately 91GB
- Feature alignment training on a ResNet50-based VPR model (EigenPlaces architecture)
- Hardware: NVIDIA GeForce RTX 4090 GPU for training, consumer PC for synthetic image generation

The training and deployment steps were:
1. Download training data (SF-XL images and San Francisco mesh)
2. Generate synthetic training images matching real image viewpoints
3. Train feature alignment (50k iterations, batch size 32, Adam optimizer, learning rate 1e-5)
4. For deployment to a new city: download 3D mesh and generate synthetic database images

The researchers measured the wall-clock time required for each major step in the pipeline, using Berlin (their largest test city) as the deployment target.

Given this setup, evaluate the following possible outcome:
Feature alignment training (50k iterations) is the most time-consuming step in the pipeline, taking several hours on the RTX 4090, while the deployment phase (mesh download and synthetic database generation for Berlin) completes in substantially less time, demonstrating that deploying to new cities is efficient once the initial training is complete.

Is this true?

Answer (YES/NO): NO